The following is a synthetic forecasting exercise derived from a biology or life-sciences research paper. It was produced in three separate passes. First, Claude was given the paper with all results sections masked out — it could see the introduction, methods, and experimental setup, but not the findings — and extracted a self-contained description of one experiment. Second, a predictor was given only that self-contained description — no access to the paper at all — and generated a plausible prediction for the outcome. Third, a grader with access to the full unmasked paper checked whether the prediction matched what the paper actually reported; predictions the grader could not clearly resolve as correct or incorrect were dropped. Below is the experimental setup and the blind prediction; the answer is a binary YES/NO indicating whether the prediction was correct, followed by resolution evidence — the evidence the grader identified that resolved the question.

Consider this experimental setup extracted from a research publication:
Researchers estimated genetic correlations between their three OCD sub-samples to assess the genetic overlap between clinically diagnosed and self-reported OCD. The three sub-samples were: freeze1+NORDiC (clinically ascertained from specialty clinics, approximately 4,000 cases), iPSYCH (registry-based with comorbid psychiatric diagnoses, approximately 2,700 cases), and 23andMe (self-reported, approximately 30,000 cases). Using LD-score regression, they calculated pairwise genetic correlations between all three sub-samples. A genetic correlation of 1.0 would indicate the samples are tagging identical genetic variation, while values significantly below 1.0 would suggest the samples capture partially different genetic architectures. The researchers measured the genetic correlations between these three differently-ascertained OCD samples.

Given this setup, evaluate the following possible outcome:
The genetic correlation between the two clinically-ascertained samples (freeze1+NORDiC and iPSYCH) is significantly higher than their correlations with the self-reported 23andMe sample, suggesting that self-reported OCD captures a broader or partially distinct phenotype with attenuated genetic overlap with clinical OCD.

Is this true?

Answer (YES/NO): NO